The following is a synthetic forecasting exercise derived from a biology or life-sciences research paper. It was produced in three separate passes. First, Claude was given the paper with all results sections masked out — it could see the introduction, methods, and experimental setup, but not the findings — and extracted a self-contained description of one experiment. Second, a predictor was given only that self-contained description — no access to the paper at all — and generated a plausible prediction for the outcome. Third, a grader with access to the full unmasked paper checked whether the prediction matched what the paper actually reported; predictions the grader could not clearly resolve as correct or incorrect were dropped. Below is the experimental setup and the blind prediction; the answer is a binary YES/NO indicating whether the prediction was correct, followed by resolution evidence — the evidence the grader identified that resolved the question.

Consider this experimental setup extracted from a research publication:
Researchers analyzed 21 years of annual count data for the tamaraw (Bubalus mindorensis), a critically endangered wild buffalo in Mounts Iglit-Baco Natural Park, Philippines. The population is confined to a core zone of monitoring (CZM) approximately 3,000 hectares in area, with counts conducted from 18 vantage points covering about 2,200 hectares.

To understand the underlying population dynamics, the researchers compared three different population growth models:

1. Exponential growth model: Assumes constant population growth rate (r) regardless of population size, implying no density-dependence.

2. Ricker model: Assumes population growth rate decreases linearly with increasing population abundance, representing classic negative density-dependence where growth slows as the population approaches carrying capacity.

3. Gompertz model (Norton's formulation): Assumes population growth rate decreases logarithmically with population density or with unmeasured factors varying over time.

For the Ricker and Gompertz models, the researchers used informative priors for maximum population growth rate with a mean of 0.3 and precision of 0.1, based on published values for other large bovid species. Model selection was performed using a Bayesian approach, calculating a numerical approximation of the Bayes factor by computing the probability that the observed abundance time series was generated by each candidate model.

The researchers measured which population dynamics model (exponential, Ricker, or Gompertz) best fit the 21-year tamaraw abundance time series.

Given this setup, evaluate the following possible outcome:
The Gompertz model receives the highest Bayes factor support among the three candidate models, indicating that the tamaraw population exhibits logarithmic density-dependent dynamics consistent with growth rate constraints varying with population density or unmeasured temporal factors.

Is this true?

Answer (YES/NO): NO